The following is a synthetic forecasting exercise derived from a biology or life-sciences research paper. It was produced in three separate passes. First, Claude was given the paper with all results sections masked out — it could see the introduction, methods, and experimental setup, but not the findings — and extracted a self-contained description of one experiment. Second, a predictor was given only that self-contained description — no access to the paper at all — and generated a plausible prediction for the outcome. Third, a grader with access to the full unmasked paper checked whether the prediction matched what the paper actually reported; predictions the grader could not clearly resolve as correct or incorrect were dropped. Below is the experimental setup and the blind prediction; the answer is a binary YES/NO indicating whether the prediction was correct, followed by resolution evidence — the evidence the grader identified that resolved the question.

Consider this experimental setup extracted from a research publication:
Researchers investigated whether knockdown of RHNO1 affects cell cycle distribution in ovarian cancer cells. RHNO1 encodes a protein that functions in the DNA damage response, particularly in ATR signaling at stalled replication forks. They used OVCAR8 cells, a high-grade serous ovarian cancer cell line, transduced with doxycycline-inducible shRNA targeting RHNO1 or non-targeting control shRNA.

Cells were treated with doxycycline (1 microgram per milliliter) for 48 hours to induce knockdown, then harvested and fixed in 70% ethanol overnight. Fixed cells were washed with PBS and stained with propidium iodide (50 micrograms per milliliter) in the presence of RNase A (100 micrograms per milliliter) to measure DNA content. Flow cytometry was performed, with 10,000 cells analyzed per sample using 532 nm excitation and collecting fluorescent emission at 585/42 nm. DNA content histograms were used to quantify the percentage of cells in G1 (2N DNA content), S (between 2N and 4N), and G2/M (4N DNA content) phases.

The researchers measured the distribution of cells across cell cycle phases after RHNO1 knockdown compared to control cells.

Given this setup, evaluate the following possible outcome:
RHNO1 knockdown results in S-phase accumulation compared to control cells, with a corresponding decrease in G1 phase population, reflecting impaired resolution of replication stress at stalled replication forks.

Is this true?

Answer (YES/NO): NO